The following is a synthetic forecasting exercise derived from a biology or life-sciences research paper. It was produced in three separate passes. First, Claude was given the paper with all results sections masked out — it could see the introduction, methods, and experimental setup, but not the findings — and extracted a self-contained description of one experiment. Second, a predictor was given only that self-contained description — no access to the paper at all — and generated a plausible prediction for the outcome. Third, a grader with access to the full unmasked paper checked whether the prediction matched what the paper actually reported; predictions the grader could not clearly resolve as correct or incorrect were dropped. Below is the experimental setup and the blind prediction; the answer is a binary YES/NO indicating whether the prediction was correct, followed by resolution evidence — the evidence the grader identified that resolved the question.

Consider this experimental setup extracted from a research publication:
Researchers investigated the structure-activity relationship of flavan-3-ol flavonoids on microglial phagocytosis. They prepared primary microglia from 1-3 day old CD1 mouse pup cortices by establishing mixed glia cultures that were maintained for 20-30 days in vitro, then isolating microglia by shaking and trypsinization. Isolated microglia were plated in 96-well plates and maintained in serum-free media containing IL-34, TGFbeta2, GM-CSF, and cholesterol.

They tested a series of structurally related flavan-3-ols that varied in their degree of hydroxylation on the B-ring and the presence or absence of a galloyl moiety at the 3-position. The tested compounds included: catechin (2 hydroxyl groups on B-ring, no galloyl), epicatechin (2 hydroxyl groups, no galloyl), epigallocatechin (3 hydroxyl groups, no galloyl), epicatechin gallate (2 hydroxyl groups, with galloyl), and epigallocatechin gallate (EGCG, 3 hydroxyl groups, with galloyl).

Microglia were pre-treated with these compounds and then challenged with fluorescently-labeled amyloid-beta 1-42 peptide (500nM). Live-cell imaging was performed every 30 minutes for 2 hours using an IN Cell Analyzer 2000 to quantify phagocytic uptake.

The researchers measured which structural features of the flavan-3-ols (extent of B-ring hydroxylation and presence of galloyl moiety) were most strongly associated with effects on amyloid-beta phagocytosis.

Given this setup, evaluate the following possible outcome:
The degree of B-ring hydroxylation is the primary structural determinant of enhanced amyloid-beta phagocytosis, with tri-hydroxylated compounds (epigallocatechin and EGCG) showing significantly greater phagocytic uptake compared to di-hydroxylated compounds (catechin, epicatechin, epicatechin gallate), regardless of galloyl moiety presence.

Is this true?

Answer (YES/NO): NO